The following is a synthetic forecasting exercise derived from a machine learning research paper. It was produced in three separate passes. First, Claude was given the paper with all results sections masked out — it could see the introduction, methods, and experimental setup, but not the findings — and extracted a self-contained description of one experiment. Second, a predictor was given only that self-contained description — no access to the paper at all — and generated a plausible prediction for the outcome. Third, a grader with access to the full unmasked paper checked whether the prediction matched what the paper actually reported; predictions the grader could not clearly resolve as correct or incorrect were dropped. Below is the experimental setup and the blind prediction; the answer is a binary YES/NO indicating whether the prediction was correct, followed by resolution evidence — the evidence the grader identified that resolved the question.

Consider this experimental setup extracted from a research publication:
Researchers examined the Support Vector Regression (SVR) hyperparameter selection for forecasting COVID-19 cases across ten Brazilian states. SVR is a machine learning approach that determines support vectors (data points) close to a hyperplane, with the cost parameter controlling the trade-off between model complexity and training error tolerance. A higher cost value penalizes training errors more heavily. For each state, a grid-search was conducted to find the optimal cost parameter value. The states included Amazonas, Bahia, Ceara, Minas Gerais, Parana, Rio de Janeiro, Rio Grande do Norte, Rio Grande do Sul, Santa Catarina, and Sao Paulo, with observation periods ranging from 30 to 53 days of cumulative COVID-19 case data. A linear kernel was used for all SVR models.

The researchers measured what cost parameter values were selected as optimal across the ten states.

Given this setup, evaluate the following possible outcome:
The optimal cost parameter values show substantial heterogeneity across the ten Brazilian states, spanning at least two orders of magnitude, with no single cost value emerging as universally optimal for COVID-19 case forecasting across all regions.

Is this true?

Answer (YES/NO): NO